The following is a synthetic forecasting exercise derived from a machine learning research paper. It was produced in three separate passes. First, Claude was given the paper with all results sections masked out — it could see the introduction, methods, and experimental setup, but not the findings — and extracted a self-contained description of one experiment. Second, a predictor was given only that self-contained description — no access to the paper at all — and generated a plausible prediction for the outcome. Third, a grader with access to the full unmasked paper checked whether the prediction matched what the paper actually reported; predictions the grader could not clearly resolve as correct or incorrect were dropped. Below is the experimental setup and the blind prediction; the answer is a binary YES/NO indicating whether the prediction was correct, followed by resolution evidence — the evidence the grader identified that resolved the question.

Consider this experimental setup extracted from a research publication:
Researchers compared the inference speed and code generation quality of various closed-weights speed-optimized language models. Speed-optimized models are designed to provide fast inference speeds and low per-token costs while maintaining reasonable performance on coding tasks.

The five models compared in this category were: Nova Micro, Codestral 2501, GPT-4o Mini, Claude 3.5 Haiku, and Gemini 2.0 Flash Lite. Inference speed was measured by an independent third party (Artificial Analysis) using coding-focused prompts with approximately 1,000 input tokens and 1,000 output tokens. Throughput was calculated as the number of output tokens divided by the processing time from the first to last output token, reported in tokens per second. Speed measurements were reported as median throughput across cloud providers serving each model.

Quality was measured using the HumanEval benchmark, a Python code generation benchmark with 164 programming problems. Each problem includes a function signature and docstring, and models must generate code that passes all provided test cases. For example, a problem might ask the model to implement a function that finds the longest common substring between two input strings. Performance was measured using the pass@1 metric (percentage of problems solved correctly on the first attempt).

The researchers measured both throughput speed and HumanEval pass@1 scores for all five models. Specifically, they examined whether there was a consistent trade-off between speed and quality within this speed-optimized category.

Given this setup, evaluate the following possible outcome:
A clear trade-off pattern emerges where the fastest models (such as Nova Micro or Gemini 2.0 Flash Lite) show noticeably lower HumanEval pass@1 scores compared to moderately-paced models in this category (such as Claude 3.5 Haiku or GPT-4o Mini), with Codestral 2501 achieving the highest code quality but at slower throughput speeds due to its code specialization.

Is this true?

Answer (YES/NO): NO